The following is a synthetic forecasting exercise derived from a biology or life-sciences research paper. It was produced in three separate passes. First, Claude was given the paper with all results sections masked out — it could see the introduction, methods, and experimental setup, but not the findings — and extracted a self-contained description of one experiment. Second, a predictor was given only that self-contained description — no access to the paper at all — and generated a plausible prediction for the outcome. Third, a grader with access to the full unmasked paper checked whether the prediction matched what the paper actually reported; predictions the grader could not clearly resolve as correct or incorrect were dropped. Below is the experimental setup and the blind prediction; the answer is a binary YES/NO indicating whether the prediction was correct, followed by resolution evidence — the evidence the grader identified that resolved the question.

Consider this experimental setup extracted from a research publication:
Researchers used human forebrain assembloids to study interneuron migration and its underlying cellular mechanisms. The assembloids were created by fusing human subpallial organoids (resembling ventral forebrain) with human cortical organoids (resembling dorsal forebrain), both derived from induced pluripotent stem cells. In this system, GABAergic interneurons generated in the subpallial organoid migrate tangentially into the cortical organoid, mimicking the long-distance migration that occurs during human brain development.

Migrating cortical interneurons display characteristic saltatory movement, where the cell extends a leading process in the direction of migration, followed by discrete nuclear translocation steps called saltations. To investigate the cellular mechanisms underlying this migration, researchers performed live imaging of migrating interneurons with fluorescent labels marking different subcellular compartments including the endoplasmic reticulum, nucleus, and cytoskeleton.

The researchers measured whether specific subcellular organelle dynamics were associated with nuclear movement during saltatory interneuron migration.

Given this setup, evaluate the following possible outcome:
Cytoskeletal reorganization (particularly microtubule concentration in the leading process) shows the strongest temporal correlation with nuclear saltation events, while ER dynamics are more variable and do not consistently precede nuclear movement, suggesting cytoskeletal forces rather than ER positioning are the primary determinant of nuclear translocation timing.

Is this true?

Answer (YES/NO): NO